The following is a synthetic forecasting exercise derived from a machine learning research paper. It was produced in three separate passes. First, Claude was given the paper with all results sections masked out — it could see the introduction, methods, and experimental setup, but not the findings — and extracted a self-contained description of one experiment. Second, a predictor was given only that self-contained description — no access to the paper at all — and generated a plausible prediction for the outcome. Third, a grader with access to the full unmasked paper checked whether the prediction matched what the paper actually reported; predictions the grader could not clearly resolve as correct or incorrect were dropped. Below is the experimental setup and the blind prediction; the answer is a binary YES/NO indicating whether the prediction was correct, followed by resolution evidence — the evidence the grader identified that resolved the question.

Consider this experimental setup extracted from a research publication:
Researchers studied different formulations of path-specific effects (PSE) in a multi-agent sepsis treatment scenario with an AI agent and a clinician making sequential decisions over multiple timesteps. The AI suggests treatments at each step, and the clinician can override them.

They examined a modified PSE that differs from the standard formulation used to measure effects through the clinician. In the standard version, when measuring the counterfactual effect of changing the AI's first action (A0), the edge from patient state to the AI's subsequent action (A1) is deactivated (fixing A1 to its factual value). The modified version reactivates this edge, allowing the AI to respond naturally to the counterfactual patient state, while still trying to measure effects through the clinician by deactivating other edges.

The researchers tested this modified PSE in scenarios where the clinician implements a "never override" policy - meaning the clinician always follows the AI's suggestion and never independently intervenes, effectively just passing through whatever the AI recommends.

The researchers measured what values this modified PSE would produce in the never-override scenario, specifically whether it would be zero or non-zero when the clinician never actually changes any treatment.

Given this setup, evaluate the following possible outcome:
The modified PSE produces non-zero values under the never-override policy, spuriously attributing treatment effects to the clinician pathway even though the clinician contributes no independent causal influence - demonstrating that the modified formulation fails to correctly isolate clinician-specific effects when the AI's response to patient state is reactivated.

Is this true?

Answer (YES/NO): YES